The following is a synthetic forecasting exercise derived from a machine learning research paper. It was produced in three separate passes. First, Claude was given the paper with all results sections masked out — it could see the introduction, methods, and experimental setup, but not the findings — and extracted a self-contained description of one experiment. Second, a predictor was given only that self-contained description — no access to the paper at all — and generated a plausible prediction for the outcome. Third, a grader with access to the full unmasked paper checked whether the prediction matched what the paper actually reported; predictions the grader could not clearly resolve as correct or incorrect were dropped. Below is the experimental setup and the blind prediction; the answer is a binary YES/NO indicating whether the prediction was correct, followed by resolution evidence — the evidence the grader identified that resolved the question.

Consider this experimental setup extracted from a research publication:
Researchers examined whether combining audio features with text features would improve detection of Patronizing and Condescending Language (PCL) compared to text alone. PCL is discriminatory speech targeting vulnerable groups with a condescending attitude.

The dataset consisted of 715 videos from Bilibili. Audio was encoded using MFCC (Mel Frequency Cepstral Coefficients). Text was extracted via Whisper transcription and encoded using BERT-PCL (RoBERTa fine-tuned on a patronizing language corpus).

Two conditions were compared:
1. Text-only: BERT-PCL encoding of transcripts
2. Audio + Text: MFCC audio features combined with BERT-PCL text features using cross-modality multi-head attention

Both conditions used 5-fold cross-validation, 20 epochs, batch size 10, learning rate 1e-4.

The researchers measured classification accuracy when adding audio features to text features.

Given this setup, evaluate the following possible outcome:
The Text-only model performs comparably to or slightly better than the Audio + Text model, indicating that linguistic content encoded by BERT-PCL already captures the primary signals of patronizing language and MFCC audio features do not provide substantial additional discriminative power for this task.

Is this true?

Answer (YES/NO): YES